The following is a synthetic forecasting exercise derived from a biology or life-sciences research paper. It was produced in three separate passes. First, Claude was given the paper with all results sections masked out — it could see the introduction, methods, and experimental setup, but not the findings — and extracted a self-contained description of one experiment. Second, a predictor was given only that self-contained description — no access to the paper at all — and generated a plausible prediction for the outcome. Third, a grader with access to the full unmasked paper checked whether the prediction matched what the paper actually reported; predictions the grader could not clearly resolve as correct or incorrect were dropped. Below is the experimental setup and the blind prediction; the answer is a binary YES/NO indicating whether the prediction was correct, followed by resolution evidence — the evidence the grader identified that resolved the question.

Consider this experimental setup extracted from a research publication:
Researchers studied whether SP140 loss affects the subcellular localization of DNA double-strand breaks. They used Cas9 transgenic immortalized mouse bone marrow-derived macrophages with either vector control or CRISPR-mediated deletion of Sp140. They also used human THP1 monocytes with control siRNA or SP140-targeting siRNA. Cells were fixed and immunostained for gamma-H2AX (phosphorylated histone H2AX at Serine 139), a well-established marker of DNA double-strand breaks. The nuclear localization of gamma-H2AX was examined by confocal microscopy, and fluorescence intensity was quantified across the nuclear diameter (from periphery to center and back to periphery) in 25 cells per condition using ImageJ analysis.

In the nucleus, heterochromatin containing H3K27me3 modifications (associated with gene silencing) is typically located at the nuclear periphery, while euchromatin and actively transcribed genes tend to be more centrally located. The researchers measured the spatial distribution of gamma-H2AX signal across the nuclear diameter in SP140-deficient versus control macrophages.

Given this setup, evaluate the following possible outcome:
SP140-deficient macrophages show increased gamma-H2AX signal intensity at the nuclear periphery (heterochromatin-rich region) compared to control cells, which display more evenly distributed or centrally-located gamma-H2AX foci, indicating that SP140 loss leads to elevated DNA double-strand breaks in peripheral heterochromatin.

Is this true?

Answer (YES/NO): YES